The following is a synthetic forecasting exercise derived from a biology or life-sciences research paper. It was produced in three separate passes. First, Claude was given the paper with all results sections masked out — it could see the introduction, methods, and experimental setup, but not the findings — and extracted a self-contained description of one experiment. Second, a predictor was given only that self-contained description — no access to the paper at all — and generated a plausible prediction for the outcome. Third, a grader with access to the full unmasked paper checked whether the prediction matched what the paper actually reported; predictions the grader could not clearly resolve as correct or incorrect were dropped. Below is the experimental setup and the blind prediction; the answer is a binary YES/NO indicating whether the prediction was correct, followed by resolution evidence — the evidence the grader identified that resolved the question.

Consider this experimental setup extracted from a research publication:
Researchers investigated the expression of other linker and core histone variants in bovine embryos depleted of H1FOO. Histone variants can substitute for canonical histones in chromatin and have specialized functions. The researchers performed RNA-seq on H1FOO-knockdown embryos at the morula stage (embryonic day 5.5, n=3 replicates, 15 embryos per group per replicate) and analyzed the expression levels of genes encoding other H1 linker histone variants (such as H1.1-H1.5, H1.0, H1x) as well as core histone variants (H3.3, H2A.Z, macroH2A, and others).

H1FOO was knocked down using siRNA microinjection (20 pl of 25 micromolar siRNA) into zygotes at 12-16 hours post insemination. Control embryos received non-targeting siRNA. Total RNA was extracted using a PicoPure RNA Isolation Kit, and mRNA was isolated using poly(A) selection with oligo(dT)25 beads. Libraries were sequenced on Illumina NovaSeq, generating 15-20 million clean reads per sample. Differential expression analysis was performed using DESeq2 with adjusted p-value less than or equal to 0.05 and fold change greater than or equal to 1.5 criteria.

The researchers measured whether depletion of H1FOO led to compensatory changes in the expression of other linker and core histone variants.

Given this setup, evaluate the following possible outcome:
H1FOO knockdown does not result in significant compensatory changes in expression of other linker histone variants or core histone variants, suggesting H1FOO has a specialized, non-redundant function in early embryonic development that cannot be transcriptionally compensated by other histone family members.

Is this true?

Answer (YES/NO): NO